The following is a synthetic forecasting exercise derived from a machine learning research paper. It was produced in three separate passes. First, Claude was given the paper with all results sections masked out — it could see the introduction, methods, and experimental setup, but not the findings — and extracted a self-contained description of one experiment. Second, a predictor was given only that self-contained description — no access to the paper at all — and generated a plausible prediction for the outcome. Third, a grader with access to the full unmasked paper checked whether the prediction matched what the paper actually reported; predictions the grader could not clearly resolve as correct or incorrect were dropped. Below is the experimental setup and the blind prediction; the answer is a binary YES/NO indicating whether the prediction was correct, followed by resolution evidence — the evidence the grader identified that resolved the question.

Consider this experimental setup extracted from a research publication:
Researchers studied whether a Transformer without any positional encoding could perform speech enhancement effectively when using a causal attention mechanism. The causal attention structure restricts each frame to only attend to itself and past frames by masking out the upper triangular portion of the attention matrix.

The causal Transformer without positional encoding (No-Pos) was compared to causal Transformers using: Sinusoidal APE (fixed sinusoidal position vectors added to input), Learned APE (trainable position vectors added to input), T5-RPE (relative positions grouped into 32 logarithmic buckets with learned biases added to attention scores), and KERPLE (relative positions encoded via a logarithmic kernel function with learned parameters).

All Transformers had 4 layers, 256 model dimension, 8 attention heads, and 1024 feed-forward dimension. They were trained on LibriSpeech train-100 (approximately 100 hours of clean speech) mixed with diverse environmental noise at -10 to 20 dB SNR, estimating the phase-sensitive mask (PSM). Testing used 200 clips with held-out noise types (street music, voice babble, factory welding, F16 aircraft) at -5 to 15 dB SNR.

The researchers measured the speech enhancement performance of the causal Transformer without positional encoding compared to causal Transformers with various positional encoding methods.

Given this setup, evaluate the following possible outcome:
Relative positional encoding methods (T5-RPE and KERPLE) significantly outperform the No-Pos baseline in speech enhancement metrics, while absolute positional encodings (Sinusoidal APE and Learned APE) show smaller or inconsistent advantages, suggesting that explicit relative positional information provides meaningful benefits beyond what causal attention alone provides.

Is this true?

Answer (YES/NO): NO